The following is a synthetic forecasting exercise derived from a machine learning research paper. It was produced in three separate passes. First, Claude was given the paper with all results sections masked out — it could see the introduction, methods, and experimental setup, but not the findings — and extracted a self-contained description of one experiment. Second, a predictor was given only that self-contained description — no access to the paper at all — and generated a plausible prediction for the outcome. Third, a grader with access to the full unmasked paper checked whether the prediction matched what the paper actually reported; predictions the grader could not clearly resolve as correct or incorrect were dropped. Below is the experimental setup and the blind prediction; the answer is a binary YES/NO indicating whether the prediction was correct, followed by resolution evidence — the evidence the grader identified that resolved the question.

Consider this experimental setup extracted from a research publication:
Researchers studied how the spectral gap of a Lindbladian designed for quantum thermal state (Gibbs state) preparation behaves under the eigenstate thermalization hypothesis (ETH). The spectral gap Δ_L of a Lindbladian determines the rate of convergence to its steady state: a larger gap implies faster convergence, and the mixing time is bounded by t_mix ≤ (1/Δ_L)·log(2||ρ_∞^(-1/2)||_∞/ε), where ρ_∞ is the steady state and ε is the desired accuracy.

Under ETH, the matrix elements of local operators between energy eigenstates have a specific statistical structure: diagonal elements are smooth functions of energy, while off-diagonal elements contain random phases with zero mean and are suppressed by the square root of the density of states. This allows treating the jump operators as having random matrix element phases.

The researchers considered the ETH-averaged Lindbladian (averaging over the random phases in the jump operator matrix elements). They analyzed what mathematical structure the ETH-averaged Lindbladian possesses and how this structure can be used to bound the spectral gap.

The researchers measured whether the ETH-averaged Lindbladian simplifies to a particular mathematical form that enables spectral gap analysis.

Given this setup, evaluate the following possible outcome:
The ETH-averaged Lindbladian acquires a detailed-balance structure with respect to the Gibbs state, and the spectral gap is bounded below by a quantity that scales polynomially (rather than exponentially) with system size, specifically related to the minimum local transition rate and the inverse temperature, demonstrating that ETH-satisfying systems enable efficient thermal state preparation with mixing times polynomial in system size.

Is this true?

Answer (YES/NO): YES